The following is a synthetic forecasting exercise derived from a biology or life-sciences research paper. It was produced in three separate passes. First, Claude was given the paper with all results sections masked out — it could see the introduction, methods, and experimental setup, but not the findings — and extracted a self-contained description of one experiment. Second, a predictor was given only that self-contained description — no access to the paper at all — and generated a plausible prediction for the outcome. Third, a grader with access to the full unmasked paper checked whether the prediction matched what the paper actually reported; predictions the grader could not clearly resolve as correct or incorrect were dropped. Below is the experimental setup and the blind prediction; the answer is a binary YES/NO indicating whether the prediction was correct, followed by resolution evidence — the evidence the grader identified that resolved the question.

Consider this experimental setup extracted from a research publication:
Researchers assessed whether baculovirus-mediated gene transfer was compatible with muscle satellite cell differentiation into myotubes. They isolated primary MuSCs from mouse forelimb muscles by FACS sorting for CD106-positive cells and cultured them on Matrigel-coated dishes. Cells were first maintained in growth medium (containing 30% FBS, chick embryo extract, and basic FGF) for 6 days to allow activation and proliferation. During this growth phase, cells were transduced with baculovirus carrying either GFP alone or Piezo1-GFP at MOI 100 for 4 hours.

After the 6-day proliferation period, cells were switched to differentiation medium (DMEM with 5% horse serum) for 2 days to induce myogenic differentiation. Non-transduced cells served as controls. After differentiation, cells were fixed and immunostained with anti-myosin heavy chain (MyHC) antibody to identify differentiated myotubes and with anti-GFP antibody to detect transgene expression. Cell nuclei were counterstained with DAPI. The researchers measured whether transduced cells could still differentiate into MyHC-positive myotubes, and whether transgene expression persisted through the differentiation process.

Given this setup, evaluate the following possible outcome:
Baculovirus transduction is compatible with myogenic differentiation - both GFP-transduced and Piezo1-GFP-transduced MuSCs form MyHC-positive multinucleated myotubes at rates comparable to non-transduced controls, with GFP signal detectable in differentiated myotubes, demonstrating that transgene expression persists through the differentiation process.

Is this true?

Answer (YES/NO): NO